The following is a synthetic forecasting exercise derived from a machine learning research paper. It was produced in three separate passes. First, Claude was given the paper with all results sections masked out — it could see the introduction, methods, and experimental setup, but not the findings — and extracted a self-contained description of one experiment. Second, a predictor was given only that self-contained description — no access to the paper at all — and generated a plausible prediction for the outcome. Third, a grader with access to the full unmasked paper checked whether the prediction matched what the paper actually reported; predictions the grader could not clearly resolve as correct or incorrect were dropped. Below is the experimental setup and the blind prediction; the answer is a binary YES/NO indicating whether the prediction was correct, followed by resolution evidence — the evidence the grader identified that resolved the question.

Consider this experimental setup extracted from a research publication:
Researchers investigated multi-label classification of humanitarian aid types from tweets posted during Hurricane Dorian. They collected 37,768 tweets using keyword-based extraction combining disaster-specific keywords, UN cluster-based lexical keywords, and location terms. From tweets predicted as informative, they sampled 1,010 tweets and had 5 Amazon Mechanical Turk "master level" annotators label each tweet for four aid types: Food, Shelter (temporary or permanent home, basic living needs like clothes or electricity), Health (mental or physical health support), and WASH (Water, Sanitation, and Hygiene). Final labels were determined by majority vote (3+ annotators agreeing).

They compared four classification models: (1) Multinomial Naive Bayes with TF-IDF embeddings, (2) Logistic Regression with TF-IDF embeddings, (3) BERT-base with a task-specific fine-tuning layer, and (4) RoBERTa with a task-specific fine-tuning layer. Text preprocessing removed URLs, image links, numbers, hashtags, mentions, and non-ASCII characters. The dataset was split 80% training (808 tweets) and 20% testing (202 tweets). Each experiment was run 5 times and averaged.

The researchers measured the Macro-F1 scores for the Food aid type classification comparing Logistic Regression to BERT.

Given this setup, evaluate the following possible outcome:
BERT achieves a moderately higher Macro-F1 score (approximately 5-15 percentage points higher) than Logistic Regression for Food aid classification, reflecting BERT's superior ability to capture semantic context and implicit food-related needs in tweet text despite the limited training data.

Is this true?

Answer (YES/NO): NO